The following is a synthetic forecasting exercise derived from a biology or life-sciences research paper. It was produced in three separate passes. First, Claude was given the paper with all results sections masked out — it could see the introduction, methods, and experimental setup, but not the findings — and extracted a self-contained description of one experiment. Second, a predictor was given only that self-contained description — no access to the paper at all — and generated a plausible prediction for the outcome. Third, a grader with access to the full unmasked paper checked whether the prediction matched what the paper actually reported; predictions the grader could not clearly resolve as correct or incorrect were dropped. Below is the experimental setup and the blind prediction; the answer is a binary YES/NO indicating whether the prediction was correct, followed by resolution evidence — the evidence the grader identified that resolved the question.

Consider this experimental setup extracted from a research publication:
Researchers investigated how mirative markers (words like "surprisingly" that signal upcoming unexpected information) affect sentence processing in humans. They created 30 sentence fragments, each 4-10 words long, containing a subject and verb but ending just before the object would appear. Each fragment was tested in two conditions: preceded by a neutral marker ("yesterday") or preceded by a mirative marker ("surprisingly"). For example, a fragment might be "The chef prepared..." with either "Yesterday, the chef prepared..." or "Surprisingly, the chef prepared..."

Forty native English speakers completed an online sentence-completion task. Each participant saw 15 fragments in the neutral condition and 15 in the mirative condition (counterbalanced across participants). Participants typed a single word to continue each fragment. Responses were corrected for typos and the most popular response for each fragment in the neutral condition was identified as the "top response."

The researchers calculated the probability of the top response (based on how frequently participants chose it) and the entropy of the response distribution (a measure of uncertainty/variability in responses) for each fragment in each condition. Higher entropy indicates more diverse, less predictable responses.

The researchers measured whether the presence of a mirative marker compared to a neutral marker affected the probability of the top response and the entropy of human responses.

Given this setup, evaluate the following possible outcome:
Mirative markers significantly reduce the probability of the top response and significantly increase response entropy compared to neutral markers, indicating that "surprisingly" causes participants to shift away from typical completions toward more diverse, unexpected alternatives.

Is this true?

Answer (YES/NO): YES